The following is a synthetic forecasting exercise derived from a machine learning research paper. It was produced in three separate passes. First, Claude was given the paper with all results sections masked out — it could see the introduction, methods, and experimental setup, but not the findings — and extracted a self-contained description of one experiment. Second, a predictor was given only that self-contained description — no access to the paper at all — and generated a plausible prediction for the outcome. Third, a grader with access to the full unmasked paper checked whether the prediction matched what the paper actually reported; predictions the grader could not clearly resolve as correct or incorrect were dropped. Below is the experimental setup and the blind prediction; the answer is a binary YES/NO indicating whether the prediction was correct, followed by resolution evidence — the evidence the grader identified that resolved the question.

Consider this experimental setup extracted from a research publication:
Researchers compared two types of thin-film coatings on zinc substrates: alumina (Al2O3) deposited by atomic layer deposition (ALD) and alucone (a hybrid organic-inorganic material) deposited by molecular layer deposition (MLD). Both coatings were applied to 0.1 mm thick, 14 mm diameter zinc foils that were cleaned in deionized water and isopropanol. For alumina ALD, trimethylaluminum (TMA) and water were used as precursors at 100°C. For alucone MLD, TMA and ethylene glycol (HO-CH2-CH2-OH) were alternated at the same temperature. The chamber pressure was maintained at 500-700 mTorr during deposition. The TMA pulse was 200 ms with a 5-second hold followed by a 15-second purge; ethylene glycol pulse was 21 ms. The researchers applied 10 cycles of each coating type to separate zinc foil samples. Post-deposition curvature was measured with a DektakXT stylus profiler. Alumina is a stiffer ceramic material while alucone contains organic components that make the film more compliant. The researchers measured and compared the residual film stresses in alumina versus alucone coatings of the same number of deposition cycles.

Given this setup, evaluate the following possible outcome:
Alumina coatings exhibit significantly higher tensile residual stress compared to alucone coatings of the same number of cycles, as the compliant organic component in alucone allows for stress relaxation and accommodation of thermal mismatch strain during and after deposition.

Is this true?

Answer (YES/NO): NO